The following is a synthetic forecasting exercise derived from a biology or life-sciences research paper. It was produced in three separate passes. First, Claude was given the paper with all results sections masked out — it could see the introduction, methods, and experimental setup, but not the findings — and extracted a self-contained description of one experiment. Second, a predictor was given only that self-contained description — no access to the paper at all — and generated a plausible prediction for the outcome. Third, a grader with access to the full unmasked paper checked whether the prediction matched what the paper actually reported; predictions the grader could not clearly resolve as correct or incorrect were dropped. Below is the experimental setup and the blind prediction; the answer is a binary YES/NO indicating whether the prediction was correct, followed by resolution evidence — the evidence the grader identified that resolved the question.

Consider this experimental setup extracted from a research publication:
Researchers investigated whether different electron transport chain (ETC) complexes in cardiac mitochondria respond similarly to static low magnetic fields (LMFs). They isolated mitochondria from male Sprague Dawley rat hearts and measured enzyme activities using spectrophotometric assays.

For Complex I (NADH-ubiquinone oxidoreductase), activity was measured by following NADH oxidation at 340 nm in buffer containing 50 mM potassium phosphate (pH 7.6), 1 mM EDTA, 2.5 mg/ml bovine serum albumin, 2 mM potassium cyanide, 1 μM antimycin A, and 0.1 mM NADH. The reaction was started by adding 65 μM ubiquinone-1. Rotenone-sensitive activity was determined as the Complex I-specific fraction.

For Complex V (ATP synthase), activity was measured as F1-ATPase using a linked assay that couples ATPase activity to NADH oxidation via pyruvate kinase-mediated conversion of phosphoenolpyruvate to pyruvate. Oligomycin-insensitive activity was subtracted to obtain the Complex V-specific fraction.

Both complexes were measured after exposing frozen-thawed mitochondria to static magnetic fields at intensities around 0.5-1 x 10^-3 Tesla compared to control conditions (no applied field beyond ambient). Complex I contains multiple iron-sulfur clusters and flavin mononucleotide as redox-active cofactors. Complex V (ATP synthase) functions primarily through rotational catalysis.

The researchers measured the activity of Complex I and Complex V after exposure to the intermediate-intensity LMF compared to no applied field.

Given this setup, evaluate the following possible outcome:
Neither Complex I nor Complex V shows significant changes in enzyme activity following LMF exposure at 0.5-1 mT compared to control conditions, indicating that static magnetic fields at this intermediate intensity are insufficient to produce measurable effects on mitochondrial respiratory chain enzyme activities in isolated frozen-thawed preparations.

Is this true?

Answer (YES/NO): NO